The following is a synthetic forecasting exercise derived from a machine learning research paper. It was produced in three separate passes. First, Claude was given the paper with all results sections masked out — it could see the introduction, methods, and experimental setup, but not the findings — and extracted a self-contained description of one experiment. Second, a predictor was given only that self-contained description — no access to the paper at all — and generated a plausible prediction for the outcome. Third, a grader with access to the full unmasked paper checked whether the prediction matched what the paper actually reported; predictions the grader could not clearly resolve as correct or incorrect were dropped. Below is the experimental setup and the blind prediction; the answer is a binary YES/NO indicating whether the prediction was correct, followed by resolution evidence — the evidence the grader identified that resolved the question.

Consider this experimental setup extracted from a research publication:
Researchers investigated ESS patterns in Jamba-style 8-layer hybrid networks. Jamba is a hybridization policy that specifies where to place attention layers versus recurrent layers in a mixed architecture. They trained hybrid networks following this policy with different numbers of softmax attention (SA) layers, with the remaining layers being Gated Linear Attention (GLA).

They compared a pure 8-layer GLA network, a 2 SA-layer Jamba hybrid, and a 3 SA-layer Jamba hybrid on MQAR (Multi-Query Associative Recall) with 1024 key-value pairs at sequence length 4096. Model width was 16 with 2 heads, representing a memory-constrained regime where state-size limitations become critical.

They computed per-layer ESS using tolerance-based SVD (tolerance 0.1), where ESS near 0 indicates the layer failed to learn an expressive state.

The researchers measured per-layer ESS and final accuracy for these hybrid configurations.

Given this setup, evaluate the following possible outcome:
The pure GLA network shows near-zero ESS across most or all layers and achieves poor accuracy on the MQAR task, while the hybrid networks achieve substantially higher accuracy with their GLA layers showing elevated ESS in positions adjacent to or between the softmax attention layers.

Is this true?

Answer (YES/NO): NO